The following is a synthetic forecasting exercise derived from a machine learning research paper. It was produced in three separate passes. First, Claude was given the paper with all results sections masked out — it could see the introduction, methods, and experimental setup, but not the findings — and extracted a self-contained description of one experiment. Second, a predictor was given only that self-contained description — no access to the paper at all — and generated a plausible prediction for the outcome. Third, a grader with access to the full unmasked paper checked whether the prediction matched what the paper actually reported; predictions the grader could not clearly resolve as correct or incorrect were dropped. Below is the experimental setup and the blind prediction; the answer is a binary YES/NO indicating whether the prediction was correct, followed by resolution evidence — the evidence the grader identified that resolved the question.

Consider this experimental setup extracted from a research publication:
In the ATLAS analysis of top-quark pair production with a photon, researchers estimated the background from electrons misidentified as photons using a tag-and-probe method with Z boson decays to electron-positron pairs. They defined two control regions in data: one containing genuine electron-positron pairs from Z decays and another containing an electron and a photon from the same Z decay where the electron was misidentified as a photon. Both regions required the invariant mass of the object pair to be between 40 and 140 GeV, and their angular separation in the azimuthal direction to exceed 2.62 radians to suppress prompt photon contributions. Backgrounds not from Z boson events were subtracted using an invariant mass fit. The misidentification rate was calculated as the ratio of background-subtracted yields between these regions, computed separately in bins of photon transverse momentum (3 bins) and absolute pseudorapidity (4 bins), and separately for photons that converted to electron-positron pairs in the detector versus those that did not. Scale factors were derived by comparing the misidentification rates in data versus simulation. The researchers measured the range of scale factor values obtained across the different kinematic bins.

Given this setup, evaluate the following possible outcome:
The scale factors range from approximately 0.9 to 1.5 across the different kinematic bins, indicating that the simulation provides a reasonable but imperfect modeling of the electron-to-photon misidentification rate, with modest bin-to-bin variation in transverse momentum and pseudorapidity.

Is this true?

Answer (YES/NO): NO